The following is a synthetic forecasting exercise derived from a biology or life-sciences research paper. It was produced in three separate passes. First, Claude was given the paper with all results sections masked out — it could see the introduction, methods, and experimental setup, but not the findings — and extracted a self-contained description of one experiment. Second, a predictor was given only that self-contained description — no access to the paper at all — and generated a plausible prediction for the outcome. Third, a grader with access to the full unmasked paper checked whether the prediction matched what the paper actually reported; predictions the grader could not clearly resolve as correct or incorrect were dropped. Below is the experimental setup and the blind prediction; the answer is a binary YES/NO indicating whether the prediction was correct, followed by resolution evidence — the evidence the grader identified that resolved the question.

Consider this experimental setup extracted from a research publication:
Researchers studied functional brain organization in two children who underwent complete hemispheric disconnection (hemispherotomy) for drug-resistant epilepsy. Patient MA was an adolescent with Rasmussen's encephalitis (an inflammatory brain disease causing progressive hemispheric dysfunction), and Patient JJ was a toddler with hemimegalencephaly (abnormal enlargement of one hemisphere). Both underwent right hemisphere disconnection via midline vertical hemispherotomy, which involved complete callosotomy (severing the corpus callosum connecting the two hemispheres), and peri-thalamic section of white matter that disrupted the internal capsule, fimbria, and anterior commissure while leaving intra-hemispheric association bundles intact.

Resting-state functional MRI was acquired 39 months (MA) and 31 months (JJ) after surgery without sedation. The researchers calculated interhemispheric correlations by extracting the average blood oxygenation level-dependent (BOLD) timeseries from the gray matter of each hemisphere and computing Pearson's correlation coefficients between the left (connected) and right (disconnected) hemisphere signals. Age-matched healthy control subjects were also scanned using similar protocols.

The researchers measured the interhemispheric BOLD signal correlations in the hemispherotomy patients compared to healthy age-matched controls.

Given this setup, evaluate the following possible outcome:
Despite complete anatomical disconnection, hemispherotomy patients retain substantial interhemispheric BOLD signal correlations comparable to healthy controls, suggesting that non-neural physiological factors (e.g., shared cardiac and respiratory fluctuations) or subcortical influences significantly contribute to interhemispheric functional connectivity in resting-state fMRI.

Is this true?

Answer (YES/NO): NO